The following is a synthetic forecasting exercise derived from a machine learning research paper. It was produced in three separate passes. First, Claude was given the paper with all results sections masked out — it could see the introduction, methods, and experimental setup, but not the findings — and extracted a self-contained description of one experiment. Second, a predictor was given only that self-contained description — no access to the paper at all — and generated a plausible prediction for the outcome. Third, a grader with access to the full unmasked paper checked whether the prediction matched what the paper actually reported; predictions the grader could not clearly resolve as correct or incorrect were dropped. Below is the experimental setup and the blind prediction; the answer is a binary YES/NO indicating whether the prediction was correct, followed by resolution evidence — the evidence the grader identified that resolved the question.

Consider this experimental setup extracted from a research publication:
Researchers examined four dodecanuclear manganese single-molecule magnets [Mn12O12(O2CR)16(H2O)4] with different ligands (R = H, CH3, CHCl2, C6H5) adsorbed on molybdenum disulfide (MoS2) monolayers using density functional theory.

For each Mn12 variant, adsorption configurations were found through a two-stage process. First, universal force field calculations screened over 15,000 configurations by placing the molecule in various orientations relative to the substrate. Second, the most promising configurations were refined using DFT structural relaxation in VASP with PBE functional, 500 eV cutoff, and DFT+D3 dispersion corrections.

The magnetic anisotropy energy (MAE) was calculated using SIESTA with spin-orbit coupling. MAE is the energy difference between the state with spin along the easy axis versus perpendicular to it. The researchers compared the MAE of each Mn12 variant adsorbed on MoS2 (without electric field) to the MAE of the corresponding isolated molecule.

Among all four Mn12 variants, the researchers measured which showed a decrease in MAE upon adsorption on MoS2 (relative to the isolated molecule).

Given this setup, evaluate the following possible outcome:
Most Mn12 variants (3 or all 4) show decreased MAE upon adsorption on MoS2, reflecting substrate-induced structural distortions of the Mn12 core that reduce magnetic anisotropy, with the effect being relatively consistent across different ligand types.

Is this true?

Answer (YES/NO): NO